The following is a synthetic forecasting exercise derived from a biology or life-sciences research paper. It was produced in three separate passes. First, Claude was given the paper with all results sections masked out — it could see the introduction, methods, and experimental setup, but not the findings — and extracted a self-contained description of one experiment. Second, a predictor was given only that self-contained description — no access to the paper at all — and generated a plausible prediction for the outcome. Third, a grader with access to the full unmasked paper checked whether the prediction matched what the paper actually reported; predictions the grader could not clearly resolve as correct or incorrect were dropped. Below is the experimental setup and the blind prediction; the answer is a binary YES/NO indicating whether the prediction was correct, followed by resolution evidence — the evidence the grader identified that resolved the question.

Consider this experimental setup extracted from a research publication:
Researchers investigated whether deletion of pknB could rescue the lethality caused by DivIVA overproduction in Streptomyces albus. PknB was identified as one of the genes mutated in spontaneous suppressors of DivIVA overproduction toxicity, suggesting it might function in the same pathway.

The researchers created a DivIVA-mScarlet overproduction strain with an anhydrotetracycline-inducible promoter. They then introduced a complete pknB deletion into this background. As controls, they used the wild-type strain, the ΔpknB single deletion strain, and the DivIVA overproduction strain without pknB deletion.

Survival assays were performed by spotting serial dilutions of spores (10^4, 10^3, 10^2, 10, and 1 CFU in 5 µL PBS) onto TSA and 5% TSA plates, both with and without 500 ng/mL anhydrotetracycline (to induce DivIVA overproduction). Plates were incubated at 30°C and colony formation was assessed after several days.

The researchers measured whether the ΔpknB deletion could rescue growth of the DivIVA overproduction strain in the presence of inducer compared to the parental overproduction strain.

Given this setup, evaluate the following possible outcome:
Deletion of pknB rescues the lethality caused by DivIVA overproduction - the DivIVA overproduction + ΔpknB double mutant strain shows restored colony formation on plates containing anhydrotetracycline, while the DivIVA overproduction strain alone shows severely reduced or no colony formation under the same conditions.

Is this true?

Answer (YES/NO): YES